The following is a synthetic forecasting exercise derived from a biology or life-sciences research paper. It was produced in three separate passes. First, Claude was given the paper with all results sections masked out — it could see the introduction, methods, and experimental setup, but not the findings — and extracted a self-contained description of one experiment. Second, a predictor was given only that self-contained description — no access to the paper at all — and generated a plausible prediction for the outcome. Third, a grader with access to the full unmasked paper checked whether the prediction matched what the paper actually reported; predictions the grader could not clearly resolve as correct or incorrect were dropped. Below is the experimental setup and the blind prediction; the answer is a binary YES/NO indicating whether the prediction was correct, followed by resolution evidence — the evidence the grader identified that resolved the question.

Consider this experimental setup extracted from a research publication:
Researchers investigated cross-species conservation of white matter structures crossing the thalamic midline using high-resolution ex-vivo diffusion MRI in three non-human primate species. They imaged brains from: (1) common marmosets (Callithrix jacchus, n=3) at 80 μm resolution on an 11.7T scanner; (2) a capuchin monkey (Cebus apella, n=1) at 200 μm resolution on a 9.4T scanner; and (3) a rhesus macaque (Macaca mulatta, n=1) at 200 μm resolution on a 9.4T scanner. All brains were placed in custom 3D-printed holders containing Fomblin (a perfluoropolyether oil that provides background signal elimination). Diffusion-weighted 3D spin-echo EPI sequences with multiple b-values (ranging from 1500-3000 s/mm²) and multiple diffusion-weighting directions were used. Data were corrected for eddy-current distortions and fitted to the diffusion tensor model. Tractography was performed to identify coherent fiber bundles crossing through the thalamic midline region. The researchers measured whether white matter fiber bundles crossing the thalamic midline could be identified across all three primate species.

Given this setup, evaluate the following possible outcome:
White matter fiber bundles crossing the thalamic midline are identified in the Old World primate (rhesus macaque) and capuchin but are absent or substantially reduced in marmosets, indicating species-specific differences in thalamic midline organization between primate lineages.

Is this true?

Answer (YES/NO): NO